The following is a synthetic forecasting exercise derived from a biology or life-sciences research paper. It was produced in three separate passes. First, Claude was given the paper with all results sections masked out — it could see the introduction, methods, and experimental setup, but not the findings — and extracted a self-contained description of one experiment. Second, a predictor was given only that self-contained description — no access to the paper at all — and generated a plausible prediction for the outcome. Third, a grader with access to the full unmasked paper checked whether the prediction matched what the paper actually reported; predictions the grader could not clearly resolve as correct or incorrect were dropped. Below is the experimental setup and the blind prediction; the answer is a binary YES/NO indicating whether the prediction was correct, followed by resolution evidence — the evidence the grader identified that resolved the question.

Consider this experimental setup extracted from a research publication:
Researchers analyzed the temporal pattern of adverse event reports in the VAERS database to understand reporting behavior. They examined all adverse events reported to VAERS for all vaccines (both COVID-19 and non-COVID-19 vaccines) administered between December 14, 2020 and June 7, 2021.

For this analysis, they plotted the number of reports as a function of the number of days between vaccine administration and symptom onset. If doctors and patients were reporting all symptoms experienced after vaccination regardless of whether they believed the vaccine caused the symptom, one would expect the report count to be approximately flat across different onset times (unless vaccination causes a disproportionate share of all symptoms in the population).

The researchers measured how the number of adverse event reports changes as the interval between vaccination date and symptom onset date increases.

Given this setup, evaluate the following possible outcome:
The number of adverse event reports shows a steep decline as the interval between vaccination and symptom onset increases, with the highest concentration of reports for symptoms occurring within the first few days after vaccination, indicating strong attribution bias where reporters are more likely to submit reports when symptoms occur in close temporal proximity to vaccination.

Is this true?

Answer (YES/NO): YES